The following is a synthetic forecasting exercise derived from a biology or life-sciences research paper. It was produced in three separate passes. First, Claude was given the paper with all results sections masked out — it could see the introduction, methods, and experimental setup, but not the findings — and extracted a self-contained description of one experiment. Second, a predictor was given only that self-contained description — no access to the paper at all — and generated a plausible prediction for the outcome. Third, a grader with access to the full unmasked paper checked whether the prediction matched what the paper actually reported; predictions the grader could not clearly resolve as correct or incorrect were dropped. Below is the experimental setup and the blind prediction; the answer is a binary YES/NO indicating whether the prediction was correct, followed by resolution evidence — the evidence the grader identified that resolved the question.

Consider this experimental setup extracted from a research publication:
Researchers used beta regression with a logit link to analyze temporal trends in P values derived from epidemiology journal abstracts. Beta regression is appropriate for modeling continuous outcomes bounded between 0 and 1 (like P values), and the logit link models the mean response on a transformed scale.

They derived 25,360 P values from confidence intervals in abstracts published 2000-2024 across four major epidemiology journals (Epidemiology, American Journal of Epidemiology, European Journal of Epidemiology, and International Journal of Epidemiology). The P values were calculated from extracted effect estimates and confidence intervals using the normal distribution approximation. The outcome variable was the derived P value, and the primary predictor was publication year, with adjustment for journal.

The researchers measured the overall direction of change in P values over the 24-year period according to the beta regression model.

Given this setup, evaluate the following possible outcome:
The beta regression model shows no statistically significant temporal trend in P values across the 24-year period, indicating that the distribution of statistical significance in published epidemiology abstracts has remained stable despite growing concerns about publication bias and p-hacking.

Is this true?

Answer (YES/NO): NO